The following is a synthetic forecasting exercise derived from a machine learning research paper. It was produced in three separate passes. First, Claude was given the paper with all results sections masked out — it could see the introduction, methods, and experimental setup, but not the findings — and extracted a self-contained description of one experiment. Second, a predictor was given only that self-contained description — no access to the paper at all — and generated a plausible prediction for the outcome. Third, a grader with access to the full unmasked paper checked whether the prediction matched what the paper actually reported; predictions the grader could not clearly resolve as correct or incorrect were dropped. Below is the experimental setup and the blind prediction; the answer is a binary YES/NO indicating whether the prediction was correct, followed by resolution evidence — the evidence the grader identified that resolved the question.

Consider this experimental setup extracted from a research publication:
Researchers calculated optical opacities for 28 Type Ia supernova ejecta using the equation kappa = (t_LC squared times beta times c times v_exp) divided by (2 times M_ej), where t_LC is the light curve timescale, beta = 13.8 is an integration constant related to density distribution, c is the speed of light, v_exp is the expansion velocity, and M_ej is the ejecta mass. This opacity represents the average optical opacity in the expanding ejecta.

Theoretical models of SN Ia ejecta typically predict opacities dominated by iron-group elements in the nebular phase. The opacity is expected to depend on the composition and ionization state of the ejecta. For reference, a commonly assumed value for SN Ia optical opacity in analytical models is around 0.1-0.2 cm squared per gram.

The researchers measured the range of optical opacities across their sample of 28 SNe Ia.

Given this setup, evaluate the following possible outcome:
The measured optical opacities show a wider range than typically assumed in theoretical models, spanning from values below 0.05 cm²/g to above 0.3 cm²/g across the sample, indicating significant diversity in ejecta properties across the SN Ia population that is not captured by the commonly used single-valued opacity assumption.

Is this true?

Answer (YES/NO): NO